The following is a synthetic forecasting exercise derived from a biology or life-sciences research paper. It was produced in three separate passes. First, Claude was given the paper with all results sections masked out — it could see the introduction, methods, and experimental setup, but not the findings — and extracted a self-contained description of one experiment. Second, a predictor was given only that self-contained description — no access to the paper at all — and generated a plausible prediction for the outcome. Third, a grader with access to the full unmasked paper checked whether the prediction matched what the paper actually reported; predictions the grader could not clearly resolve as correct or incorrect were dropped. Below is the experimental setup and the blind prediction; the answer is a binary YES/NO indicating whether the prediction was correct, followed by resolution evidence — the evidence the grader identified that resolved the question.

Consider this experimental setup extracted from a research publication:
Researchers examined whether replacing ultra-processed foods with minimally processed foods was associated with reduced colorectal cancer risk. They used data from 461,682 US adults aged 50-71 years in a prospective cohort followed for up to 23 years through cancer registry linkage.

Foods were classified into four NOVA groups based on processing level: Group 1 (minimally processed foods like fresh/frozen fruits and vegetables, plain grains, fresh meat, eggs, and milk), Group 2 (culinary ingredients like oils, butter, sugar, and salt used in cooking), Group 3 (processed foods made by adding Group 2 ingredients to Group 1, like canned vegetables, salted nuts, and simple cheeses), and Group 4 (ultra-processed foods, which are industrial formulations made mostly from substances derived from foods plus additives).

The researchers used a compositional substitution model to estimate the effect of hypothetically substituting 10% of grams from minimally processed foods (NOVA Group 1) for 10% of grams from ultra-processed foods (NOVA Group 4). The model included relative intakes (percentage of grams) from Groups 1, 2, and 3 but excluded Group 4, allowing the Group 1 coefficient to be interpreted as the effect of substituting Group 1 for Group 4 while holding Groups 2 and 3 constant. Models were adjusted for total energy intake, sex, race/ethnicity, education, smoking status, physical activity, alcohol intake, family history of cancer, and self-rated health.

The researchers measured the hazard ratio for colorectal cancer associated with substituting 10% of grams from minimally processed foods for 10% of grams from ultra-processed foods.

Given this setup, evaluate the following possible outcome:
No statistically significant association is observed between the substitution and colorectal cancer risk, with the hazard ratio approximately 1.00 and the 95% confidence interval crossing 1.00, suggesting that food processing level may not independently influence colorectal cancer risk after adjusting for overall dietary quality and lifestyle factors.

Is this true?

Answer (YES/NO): NO